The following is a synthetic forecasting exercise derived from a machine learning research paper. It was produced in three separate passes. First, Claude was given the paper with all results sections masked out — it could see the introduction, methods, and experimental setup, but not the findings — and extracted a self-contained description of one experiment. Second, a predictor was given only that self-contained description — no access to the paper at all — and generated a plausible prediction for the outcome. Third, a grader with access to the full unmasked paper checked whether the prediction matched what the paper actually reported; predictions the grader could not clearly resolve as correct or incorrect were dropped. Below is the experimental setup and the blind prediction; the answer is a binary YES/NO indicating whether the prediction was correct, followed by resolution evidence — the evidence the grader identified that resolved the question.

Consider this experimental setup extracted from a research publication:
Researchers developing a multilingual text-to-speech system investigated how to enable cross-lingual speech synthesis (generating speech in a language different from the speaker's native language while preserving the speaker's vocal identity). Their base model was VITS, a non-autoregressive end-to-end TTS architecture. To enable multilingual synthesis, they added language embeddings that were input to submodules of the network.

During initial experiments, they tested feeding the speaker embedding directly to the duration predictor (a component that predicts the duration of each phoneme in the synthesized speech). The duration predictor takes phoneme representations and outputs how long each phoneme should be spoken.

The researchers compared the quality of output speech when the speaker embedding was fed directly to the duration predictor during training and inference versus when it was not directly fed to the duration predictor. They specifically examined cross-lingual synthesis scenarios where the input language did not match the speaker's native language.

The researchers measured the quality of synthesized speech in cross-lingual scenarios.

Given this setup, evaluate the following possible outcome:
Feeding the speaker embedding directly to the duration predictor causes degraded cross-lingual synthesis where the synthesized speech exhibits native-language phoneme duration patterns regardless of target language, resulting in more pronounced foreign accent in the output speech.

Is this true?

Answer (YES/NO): NO